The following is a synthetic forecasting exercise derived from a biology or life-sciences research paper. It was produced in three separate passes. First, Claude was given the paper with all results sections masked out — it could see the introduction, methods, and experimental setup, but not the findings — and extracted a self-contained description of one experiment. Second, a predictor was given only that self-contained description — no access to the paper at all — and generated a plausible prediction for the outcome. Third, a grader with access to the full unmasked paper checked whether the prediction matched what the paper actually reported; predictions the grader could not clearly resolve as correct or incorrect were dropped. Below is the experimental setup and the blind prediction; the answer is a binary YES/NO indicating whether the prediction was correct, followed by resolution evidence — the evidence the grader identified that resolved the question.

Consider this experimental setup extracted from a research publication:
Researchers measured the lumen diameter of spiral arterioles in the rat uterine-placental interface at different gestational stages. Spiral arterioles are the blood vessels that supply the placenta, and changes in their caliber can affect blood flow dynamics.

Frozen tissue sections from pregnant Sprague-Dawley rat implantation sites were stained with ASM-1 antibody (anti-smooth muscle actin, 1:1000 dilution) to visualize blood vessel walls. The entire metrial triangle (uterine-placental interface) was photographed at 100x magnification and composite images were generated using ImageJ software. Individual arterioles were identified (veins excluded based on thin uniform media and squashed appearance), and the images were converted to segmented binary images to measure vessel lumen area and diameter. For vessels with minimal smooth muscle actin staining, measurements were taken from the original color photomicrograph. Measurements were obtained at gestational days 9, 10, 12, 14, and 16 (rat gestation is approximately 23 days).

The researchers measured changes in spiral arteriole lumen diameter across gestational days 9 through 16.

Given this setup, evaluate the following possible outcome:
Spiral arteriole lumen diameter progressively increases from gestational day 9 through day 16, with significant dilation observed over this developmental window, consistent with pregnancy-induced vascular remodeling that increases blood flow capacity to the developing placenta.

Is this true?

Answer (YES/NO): YES